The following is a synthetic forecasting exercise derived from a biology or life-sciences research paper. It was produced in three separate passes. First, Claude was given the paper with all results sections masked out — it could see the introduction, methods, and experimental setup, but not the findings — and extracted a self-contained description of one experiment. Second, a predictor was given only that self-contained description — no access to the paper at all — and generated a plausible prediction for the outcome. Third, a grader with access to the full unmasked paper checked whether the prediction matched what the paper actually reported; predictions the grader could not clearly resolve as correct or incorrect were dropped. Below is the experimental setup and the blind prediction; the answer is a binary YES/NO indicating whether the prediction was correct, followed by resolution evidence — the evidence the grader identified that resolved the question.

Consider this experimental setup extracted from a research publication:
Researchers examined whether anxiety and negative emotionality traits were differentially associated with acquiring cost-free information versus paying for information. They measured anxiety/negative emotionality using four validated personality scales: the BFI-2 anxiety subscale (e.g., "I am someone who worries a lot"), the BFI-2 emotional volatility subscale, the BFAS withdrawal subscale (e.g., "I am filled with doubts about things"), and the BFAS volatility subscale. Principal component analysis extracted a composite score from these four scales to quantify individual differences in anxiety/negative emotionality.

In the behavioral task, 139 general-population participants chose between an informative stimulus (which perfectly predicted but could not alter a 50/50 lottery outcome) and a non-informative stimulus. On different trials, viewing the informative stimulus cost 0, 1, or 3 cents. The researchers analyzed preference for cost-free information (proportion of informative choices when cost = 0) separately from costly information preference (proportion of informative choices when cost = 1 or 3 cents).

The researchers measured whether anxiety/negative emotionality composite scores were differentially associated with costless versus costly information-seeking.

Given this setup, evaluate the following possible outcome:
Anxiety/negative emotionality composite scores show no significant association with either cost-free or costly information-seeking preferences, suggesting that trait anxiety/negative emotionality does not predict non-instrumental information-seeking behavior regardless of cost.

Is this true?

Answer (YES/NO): NO